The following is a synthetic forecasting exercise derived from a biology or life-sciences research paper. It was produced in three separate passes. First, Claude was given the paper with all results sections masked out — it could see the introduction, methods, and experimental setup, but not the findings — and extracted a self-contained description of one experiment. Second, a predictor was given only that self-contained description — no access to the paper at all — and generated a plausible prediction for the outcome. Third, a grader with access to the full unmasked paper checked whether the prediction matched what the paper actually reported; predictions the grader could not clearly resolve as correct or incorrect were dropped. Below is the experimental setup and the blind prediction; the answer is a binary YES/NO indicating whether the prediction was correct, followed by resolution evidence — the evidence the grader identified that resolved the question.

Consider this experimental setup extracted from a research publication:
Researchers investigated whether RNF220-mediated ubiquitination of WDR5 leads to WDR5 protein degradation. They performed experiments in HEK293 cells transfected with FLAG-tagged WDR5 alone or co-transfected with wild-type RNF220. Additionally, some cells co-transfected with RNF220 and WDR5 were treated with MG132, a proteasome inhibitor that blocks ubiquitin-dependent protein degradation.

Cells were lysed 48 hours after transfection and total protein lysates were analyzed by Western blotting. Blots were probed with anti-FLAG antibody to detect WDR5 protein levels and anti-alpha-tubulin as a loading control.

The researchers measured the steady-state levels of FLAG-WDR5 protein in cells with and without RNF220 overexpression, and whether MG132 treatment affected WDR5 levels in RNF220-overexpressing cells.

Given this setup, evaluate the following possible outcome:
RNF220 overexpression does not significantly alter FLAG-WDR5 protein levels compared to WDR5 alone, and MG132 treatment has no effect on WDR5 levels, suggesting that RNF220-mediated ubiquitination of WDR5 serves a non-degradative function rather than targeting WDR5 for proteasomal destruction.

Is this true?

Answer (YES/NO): NO